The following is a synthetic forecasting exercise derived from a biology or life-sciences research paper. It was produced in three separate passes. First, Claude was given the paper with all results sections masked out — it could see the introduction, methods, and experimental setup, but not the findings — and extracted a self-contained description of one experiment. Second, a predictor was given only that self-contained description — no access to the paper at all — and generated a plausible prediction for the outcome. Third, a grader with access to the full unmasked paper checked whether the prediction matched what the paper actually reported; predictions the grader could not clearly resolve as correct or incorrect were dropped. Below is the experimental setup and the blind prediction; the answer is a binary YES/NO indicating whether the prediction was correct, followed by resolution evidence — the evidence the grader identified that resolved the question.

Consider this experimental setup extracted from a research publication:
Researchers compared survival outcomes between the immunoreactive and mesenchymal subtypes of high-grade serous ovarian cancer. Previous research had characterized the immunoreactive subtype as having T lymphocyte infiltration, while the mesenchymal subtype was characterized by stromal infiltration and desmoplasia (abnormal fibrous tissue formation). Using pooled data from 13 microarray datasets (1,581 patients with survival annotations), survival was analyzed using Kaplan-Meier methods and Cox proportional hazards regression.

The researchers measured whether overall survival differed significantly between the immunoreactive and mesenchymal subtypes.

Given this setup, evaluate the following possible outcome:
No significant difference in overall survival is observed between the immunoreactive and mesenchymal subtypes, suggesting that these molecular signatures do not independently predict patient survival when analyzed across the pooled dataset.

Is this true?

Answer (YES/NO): NO